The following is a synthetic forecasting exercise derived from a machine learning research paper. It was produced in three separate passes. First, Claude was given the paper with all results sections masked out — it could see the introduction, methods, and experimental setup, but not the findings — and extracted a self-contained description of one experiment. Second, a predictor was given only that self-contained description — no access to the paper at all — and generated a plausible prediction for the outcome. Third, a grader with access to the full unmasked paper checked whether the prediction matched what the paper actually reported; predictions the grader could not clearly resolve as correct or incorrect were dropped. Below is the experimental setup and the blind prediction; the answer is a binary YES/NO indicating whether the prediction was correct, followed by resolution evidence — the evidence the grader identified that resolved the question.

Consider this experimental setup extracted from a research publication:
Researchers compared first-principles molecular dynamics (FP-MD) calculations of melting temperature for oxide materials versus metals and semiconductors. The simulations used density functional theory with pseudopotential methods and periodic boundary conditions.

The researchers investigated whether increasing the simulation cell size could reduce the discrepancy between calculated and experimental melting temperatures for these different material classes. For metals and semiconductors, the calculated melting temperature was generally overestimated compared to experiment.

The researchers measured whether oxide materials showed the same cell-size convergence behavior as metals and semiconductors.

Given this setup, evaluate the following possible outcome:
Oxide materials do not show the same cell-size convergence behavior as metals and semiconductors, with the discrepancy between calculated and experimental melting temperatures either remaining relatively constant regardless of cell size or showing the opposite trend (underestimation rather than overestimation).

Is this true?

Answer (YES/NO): YES